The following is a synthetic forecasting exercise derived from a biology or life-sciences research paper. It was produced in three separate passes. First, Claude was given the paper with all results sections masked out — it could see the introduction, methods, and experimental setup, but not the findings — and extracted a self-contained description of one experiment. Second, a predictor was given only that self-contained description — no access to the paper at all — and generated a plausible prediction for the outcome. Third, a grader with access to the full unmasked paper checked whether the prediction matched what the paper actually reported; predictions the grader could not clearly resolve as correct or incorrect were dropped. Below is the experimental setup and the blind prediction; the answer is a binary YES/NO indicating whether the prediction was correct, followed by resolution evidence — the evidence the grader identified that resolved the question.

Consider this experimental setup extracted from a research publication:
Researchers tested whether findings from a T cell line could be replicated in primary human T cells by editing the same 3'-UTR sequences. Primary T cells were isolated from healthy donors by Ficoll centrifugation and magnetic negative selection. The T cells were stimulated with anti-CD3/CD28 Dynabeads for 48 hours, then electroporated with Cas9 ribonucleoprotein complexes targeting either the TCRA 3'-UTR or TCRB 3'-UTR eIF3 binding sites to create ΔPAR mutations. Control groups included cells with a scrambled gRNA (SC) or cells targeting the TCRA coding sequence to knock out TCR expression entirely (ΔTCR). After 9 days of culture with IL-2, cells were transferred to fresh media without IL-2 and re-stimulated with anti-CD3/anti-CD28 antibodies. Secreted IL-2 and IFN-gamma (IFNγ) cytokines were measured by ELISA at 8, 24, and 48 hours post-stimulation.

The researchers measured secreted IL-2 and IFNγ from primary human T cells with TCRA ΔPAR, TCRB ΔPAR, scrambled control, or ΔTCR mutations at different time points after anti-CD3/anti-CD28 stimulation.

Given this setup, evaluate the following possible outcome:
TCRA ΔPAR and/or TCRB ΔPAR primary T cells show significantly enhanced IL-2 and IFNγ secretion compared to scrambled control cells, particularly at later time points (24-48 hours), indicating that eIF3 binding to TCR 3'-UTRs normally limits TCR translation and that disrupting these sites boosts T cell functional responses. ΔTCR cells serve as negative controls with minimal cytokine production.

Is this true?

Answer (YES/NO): NO